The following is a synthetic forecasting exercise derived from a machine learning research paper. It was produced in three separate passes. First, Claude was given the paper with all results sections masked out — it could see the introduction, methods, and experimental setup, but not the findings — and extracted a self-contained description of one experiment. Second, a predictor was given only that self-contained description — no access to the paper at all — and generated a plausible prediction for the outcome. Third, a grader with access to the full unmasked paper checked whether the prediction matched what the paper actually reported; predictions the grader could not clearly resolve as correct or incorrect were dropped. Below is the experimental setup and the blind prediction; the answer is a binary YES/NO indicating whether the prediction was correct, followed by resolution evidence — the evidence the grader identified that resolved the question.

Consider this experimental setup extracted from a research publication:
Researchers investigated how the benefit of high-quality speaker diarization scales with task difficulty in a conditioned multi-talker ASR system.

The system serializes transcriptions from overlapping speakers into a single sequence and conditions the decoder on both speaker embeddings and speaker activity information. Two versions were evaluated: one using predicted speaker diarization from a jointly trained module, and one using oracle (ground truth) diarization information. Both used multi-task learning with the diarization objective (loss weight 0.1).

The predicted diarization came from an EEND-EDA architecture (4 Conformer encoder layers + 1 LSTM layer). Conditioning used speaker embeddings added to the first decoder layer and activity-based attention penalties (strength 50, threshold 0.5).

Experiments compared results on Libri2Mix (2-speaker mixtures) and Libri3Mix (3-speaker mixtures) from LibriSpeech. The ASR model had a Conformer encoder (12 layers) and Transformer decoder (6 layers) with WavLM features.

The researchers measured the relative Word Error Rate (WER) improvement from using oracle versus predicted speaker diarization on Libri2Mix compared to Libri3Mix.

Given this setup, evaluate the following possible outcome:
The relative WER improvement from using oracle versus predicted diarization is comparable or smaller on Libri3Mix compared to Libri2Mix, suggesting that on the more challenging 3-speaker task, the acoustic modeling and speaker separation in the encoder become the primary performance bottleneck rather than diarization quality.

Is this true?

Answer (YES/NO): NO